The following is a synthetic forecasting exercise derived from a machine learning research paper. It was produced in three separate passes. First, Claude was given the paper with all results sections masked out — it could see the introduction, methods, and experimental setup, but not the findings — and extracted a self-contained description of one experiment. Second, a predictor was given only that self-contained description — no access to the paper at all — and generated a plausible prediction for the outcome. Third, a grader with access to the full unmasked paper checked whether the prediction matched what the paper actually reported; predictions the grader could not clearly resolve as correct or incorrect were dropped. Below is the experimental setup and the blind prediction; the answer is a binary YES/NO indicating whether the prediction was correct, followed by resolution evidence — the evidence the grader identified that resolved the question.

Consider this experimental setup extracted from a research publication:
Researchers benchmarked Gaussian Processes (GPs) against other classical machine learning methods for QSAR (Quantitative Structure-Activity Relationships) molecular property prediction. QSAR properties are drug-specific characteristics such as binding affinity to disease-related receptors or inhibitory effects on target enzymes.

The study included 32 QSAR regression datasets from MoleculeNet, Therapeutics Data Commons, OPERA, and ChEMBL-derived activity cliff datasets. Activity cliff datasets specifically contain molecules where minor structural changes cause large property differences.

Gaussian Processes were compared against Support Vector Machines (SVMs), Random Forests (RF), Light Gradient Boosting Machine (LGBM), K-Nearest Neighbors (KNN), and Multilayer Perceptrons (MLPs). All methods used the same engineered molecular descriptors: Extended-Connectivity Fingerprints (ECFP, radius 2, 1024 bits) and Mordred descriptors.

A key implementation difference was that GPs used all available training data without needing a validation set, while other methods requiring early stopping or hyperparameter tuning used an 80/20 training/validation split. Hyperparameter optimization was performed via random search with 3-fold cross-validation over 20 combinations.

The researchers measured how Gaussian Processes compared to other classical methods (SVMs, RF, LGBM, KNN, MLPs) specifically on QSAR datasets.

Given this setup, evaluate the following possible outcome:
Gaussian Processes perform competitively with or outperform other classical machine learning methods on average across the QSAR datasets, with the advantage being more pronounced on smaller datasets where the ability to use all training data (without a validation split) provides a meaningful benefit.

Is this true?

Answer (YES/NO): NO